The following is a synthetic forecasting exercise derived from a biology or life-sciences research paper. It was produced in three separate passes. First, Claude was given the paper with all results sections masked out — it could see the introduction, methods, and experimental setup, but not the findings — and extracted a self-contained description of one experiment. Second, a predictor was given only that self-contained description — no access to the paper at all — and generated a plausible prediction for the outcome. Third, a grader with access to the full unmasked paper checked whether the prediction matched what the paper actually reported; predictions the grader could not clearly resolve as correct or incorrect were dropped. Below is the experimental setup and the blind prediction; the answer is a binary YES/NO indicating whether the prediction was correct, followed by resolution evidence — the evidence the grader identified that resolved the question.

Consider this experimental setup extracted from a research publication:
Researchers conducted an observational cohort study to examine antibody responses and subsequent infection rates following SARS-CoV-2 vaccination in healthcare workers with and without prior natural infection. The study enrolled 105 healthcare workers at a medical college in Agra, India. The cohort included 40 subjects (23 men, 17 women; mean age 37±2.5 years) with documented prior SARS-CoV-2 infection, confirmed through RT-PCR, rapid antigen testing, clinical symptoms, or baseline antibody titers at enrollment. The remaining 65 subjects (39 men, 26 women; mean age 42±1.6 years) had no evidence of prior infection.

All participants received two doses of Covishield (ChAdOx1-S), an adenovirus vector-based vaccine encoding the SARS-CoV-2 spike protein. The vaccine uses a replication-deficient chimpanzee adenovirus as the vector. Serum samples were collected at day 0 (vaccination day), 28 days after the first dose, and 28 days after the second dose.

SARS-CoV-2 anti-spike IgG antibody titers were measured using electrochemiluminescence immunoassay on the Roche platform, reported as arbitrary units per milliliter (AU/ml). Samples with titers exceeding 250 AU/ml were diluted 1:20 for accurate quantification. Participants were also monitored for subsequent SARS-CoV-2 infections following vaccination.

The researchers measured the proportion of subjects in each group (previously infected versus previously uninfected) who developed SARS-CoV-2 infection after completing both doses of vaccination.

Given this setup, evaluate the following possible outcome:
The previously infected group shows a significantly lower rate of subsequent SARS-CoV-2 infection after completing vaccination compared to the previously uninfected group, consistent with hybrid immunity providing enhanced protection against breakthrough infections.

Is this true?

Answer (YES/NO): YES